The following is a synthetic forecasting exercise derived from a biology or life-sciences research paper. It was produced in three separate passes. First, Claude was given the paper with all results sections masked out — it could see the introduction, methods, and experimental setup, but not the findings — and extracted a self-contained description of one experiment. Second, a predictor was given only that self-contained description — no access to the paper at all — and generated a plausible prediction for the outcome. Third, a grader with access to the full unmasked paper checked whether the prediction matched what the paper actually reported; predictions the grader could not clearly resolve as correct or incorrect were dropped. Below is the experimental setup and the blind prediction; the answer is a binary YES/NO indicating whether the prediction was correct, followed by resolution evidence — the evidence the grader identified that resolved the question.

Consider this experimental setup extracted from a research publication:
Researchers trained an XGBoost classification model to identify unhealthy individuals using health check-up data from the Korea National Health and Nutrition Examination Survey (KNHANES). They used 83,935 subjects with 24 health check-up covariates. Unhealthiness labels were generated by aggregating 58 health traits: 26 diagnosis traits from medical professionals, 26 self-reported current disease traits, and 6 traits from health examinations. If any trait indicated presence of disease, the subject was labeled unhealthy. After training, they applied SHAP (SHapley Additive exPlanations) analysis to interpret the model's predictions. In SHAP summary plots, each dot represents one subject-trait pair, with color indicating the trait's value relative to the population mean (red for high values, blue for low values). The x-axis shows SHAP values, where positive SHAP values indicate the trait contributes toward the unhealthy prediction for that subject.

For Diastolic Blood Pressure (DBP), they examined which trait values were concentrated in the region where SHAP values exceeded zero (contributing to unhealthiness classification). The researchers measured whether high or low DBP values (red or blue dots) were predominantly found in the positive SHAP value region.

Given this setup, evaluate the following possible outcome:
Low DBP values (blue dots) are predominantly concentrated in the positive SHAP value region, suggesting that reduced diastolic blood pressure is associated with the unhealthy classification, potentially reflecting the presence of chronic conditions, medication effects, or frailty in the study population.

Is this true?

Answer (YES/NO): NO